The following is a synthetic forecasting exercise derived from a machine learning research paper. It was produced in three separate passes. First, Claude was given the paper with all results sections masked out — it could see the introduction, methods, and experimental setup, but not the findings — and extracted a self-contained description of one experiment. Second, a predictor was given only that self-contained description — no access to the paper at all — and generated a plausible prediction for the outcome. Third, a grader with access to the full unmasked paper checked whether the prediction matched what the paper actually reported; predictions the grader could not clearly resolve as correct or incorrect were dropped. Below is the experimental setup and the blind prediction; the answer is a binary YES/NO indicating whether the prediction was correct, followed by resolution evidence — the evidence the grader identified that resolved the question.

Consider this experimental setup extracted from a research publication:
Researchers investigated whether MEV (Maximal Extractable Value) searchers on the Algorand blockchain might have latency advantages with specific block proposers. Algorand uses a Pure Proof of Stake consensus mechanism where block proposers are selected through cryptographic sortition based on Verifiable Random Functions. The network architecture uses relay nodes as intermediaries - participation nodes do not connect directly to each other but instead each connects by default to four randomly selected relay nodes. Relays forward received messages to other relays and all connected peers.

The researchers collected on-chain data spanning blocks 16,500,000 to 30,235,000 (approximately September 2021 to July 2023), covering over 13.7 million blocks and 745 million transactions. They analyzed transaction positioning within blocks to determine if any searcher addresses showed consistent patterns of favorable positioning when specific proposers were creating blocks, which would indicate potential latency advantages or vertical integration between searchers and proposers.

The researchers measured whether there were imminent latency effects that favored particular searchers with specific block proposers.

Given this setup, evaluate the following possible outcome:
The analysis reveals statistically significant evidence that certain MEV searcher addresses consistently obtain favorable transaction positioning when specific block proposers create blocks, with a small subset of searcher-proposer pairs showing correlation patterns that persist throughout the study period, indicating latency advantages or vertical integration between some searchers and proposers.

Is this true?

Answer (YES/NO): NO